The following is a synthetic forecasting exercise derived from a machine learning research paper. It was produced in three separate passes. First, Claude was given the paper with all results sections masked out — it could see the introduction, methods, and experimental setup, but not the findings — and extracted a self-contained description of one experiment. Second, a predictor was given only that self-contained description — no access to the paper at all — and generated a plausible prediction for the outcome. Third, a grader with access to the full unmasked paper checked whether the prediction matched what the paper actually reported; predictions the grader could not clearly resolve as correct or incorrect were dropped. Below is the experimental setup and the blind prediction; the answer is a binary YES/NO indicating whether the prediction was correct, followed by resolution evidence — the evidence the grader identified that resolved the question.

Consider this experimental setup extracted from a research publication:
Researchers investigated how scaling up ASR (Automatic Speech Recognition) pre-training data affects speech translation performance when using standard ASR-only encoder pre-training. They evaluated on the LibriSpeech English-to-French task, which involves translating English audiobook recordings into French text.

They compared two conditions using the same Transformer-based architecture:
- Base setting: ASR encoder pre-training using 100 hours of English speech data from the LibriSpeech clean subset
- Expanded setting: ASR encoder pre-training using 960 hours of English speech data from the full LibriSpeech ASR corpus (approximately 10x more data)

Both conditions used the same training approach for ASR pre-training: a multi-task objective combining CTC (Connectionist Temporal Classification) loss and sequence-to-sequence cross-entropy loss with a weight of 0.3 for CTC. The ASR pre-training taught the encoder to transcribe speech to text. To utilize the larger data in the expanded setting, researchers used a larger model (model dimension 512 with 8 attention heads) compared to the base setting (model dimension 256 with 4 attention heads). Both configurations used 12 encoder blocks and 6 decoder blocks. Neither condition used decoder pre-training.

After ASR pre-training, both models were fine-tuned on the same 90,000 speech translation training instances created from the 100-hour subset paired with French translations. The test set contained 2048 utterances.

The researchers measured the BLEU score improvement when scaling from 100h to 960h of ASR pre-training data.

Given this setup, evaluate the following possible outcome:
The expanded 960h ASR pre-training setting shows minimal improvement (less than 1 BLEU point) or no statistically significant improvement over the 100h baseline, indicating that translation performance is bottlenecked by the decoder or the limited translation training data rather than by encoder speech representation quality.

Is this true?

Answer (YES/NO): NO